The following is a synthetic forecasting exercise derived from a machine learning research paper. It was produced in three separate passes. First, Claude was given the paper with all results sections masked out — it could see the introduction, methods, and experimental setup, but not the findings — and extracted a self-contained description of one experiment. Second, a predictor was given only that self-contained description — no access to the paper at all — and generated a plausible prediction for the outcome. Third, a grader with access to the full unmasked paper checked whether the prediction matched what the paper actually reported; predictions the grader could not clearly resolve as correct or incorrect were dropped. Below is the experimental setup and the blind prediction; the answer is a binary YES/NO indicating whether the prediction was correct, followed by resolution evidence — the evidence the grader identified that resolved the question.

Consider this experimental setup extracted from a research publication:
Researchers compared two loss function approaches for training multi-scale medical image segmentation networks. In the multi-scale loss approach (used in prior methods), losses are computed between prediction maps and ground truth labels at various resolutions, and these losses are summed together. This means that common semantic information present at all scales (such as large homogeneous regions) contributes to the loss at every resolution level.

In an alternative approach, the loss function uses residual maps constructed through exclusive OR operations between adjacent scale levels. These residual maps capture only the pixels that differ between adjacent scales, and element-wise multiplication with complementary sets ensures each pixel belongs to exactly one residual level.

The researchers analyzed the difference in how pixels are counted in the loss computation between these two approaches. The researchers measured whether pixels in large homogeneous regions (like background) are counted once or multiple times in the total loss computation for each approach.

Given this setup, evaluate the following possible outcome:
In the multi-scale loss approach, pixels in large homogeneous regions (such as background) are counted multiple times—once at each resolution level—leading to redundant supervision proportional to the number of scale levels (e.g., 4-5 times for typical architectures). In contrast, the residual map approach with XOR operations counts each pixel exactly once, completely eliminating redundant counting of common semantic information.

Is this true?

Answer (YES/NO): YES